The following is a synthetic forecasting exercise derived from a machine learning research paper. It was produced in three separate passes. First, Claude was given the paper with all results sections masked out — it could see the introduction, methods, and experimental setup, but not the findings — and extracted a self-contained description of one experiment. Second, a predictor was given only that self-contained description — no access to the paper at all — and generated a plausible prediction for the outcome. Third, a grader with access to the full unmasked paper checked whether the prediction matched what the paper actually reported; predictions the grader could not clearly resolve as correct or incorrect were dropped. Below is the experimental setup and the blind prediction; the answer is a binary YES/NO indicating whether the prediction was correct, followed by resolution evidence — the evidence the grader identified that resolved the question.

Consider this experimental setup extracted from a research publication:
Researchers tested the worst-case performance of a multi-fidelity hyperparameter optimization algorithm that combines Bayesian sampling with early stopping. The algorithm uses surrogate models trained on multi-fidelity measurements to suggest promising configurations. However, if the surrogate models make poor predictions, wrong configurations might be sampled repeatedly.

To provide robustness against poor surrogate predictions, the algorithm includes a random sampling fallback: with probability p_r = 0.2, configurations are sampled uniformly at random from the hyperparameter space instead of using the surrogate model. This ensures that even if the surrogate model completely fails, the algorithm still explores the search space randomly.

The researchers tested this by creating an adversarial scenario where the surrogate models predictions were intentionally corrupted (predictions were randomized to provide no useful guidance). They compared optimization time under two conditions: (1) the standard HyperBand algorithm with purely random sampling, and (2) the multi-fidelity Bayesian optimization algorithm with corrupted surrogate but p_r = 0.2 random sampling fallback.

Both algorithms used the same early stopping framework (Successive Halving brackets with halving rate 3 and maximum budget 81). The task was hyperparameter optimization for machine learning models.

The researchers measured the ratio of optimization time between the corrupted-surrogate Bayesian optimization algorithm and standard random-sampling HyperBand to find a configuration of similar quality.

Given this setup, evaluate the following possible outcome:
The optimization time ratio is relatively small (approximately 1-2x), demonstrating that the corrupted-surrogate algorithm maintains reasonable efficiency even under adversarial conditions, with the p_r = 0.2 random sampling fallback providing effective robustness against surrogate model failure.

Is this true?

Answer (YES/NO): NO